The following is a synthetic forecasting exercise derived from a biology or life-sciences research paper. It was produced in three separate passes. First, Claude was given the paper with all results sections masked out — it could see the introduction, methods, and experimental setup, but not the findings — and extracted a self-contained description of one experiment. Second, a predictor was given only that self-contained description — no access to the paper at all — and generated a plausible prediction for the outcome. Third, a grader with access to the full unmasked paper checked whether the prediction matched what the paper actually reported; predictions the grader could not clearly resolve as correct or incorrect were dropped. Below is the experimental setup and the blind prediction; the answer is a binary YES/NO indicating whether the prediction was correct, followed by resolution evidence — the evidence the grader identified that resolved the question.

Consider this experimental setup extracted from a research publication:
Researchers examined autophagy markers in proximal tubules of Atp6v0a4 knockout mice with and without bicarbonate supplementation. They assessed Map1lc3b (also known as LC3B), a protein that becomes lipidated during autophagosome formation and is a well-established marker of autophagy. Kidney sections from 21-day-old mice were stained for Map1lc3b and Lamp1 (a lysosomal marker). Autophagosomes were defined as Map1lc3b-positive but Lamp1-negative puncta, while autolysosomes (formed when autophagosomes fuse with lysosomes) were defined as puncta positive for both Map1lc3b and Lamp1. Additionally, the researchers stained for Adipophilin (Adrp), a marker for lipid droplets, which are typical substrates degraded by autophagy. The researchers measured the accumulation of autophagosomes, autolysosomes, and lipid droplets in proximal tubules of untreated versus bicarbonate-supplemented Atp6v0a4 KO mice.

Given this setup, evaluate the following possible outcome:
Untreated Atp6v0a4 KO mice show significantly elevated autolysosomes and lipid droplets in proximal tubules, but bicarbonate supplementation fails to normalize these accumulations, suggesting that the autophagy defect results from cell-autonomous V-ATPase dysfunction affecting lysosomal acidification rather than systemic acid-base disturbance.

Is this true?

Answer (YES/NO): NO